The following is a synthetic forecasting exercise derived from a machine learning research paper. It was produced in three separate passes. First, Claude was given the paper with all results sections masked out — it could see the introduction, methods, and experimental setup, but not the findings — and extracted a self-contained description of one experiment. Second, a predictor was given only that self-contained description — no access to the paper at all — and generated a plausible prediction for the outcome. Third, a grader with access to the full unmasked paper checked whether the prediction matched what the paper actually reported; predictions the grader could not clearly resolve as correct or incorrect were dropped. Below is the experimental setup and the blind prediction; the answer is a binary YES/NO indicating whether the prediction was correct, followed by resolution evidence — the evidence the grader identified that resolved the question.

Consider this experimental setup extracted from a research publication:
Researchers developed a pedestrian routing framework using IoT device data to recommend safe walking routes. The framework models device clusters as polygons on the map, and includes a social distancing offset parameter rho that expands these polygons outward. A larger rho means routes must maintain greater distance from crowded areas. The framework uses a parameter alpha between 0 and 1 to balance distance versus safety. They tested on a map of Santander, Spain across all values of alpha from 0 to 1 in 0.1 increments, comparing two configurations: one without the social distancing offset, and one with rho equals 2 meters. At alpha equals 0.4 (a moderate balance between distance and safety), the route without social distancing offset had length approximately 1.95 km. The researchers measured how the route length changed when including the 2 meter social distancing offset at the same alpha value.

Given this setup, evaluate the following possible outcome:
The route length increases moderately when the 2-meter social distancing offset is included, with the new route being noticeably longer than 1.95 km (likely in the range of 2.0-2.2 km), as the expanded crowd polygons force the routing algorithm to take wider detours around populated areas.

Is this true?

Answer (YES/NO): NO